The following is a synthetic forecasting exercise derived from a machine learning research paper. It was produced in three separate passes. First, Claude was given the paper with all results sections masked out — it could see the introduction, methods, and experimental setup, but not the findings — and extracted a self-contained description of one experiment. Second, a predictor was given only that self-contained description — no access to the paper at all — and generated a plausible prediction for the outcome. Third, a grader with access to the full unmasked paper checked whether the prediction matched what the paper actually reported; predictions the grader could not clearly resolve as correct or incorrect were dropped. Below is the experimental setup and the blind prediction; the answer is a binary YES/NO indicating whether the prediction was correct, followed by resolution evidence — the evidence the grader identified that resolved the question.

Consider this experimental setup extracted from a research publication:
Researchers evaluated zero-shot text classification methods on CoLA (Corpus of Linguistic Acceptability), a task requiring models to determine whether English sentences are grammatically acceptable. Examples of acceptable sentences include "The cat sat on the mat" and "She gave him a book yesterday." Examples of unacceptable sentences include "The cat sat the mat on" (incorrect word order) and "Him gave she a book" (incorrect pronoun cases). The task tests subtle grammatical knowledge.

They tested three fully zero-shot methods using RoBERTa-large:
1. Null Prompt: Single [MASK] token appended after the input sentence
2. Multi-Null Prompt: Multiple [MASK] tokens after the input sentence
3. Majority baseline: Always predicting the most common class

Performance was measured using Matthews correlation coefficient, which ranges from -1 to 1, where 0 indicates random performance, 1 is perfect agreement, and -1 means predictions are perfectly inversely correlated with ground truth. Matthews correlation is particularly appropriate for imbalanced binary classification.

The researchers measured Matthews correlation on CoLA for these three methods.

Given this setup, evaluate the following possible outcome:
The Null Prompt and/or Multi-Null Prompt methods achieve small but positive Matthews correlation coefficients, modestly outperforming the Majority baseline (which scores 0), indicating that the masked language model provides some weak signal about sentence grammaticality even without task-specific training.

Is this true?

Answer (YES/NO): YES